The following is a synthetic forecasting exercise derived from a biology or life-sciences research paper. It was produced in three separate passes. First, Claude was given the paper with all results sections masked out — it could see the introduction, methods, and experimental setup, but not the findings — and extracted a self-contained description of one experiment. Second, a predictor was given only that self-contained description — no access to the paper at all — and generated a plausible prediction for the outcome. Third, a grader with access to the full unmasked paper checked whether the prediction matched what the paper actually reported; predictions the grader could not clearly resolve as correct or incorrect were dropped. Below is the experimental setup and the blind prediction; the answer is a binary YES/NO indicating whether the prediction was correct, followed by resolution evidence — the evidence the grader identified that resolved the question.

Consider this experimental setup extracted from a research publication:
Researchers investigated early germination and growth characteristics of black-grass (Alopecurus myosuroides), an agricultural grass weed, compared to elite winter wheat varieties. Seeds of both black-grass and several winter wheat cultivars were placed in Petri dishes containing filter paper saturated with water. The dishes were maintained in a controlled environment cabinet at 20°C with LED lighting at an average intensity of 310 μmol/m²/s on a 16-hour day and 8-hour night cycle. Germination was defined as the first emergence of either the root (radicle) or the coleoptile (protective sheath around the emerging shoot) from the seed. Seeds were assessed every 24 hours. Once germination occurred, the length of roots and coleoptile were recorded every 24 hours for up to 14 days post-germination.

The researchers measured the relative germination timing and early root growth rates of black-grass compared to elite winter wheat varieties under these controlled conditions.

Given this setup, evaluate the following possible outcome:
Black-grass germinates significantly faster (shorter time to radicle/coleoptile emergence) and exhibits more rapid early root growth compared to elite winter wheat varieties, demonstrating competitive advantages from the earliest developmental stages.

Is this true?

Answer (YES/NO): NO